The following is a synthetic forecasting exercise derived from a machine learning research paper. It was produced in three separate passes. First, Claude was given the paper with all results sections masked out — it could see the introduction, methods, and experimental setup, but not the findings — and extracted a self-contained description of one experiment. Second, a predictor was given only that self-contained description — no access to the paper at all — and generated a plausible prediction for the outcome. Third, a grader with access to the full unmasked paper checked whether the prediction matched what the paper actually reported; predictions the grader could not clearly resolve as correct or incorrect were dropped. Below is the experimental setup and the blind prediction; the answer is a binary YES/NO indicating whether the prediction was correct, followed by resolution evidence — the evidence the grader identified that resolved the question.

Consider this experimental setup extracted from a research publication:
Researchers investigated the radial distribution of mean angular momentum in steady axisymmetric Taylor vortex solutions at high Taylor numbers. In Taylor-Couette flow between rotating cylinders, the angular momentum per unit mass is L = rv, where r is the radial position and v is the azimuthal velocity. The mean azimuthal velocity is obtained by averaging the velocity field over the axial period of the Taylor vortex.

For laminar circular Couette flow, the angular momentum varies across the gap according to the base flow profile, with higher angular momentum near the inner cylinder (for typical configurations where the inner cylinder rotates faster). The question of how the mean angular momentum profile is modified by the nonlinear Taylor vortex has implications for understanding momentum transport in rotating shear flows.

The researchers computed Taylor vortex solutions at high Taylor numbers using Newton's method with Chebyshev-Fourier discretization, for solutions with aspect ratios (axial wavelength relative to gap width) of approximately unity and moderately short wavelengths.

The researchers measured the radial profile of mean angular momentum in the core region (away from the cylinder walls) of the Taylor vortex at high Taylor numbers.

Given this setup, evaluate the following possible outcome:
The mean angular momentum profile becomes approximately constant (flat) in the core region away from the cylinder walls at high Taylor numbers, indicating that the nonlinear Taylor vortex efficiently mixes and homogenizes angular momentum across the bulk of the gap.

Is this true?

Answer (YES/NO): YES